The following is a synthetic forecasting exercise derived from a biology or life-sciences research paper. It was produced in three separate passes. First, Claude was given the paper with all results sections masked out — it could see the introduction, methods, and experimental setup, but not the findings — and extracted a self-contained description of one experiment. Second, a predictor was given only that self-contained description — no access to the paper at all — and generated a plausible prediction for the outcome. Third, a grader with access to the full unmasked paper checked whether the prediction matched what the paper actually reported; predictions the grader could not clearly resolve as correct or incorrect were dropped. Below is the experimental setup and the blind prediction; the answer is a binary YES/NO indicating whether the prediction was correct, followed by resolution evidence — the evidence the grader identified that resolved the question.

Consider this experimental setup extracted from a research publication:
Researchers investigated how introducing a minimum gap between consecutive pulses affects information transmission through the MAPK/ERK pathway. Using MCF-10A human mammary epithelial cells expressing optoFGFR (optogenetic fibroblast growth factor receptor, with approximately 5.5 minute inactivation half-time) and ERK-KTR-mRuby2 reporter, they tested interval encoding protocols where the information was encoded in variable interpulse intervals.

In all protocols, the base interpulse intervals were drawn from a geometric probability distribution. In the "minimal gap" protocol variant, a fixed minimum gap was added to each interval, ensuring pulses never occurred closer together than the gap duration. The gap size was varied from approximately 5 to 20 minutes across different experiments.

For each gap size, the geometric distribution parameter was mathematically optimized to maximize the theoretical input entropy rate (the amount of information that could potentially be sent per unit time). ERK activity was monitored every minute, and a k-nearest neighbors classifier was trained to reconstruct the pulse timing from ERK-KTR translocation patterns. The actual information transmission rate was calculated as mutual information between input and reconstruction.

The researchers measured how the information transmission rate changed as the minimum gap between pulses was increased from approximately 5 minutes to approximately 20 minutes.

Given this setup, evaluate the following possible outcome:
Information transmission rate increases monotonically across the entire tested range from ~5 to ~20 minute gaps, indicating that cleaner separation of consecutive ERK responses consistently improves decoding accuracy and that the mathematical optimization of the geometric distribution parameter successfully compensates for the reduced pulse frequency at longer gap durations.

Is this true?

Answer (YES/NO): YES